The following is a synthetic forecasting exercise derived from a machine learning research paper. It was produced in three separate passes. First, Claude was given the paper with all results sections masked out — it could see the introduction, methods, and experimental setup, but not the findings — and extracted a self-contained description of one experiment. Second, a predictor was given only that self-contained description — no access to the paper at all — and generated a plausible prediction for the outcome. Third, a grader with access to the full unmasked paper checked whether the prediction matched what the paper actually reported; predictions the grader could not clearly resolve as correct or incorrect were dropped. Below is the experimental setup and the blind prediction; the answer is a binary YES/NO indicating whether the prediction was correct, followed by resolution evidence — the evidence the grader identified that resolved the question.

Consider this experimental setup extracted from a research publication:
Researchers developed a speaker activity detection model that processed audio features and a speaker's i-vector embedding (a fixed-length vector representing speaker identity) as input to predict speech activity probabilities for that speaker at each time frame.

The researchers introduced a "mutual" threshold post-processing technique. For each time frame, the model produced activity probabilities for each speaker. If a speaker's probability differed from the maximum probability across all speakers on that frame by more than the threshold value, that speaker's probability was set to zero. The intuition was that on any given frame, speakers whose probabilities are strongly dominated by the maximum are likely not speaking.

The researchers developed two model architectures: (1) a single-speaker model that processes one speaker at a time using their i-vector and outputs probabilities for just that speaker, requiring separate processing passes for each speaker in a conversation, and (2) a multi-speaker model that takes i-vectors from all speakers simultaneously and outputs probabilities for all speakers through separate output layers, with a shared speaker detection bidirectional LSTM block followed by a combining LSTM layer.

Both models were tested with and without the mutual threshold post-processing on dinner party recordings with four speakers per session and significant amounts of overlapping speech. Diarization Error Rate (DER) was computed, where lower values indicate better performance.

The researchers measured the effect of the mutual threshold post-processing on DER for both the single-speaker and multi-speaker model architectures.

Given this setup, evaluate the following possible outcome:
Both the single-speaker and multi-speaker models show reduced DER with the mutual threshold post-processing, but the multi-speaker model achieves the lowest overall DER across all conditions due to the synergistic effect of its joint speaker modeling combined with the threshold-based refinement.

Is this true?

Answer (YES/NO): NO